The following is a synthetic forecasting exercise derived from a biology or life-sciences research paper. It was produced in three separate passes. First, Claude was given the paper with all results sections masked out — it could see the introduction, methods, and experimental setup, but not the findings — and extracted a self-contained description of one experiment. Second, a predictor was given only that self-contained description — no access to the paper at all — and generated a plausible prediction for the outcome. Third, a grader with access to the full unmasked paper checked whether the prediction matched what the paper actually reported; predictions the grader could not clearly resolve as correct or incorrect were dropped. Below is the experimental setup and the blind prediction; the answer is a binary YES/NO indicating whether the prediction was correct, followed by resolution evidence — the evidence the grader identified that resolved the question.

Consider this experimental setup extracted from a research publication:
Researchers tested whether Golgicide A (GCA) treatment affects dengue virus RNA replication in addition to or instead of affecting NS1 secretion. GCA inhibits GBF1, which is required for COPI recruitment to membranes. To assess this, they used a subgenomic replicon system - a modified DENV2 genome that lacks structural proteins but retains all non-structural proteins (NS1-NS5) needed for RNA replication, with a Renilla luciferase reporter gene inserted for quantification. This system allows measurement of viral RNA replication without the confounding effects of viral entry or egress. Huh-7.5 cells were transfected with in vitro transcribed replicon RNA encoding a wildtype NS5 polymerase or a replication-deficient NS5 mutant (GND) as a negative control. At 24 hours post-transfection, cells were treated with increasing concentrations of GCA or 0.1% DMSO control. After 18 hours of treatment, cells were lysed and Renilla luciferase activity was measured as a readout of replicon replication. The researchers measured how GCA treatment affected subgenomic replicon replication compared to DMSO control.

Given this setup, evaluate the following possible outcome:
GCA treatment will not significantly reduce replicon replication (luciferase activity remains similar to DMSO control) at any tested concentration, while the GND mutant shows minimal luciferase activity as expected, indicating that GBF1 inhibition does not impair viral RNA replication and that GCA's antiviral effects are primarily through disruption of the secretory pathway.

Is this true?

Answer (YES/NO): YES